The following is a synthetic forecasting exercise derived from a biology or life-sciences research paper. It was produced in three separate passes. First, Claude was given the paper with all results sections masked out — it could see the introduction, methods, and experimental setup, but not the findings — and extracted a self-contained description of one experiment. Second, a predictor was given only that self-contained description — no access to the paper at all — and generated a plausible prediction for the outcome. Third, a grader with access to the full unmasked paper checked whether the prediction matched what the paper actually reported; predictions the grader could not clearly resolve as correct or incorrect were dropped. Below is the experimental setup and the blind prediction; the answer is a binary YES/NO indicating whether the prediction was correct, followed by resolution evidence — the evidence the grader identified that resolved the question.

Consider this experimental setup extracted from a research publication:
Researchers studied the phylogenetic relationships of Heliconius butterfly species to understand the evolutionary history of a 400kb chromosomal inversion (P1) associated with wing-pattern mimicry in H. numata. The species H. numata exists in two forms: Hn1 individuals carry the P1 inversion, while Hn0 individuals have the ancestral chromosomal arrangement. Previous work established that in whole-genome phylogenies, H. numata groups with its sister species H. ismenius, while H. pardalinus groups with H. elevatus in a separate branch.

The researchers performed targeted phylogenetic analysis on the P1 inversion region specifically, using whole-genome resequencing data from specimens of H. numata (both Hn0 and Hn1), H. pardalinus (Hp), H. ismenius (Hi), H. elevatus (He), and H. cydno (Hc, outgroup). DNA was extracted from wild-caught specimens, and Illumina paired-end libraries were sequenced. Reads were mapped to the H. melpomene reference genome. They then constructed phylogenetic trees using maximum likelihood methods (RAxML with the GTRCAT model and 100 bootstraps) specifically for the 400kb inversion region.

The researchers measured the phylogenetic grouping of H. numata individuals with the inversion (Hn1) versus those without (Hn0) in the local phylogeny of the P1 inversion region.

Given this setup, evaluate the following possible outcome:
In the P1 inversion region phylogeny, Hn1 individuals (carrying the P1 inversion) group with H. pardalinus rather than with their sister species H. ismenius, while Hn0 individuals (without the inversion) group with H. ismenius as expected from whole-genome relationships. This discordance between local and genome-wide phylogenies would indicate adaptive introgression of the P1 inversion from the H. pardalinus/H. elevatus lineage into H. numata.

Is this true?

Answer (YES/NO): YES